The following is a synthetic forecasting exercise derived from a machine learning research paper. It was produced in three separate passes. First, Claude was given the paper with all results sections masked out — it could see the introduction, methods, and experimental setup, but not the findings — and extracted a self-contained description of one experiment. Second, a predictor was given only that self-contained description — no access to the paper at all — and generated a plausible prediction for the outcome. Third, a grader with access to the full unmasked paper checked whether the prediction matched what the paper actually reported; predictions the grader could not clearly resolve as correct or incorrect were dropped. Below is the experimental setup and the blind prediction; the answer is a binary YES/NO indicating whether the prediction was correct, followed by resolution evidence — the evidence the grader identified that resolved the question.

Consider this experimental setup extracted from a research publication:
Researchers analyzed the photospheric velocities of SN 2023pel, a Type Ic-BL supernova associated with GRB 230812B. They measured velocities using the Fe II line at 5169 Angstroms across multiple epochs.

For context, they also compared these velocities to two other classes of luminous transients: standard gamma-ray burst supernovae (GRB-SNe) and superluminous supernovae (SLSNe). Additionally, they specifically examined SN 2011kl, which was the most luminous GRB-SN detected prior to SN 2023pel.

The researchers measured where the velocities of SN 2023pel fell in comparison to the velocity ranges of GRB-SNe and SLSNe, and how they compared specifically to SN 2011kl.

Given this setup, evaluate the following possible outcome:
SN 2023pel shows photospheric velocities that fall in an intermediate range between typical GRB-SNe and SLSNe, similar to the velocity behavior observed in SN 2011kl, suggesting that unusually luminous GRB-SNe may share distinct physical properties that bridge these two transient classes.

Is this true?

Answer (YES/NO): YES